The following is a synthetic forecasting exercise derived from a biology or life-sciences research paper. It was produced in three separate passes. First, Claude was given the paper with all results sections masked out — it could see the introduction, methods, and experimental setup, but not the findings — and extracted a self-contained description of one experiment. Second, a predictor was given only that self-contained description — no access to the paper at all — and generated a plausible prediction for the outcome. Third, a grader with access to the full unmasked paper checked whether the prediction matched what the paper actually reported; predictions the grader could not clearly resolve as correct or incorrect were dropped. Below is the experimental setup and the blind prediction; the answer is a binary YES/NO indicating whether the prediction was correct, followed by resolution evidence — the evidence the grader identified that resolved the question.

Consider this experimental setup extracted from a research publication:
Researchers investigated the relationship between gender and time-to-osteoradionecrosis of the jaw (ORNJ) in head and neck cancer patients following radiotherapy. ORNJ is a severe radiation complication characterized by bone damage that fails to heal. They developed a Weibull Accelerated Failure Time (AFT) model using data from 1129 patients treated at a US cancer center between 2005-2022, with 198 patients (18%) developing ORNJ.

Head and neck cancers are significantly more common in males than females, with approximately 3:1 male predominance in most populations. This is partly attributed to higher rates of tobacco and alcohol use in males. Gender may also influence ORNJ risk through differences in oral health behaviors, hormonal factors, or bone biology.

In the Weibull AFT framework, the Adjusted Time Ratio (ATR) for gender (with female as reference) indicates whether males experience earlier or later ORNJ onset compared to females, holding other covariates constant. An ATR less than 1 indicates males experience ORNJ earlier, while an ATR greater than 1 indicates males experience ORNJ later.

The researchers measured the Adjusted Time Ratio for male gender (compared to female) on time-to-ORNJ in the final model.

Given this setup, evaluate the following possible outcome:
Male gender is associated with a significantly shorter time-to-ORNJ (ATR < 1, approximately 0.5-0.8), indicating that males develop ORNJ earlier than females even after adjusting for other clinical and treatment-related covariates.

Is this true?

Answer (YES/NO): NO